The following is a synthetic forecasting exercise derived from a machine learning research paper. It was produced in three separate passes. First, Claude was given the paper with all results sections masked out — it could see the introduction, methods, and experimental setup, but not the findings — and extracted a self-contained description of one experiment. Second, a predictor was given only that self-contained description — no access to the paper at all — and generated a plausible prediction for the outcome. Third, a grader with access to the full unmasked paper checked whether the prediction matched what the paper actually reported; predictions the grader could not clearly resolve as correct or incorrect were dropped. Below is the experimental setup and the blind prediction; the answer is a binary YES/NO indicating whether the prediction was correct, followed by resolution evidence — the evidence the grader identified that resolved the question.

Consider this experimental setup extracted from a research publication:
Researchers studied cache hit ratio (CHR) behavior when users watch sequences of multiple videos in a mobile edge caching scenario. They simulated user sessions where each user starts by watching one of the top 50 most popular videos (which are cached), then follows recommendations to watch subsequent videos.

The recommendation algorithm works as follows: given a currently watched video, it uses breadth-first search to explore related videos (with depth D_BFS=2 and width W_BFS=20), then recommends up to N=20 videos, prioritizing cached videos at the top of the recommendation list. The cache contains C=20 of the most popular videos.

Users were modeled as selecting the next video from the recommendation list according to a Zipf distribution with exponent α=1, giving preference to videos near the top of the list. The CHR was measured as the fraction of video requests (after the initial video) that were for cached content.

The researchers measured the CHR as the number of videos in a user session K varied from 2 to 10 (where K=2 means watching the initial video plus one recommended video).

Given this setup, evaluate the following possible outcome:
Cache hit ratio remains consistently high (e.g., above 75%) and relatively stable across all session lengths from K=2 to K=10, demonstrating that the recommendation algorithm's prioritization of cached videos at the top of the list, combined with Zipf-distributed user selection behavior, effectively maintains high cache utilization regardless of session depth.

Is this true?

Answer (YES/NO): NO